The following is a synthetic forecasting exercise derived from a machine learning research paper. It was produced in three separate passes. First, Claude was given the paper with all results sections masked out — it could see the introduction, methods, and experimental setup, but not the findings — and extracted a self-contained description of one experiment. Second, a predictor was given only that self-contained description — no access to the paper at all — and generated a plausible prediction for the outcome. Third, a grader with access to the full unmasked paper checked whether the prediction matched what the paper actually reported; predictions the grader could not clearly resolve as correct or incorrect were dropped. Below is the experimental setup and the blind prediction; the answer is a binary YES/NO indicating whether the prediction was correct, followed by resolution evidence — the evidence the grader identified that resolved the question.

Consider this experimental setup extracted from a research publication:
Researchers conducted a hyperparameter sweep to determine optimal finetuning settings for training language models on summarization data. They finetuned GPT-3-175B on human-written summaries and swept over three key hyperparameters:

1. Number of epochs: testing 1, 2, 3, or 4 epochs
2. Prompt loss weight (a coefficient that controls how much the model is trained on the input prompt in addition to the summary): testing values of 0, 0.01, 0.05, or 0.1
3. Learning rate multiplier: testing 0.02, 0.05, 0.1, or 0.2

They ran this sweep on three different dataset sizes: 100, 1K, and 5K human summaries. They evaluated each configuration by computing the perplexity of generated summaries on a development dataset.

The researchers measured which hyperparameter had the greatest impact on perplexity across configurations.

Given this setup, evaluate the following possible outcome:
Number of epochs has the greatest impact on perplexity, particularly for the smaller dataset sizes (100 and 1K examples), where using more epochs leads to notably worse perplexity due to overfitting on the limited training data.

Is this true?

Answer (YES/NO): NO